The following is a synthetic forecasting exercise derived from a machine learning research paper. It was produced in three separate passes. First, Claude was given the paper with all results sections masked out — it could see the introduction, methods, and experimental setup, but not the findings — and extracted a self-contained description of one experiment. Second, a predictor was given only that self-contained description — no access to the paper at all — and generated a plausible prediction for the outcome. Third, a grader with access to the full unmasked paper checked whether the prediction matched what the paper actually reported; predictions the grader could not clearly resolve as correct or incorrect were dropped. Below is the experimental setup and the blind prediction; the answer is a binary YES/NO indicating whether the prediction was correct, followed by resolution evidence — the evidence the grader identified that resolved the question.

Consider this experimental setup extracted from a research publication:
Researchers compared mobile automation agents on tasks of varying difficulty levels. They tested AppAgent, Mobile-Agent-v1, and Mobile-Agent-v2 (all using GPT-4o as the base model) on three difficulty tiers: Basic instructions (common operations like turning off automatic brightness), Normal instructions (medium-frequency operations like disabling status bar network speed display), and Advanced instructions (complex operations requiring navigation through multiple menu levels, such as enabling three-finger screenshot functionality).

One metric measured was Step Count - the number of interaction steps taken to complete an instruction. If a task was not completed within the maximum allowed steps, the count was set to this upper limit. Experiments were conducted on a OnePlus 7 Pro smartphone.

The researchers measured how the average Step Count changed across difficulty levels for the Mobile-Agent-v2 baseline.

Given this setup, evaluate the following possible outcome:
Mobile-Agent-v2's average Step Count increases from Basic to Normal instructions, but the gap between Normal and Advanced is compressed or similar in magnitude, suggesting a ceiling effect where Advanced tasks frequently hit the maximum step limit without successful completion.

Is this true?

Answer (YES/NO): NO